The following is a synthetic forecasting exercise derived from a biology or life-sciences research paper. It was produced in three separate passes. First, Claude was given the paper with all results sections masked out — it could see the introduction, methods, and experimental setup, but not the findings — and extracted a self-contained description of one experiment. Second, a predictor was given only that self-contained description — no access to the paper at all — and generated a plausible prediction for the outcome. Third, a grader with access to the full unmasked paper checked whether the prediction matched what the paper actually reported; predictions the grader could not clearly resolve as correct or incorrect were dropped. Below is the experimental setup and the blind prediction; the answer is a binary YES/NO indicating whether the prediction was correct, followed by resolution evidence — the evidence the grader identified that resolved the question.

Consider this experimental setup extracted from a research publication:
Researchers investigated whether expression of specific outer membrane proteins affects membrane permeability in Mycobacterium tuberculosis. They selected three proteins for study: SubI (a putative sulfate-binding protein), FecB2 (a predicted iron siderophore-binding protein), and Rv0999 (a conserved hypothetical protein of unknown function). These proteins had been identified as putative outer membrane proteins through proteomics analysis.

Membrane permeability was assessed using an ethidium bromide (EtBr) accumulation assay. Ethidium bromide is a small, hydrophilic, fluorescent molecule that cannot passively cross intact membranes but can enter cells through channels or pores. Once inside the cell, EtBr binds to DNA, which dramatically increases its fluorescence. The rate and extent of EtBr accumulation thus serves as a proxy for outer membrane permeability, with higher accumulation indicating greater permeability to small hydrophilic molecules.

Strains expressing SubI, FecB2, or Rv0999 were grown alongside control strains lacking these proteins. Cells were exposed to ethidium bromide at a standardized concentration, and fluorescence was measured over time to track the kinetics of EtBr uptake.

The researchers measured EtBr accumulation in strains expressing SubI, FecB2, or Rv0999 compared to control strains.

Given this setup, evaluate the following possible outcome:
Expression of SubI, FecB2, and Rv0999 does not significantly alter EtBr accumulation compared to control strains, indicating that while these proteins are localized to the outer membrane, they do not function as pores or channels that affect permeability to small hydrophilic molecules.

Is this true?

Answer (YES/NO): NO